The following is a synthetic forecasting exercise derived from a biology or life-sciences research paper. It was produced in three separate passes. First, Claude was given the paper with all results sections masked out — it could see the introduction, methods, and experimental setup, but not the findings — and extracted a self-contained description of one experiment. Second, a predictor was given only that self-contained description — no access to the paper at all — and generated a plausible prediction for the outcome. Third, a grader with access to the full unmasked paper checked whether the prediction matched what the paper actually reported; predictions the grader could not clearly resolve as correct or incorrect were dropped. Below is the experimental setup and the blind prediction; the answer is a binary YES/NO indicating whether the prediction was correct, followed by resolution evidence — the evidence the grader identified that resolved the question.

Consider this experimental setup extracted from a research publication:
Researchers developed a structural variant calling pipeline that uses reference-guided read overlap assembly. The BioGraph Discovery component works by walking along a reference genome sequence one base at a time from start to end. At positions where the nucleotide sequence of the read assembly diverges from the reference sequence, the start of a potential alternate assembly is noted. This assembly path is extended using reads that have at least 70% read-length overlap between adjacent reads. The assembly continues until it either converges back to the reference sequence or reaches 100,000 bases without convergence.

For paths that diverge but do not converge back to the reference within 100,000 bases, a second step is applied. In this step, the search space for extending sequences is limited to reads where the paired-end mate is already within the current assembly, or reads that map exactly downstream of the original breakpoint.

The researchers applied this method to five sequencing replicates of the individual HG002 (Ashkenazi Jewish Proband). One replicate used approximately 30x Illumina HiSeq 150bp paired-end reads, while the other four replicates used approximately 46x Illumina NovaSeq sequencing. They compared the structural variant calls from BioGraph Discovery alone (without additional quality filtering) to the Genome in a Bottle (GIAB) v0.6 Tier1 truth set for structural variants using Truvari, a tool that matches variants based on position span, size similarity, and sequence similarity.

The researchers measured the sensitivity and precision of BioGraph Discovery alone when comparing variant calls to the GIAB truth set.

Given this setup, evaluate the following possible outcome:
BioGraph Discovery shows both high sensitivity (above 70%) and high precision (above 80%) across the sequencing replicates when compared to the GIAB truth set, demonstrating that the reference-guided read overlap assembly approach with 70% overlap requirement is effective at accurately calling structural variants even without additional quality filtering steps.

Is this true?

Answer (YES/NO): NO